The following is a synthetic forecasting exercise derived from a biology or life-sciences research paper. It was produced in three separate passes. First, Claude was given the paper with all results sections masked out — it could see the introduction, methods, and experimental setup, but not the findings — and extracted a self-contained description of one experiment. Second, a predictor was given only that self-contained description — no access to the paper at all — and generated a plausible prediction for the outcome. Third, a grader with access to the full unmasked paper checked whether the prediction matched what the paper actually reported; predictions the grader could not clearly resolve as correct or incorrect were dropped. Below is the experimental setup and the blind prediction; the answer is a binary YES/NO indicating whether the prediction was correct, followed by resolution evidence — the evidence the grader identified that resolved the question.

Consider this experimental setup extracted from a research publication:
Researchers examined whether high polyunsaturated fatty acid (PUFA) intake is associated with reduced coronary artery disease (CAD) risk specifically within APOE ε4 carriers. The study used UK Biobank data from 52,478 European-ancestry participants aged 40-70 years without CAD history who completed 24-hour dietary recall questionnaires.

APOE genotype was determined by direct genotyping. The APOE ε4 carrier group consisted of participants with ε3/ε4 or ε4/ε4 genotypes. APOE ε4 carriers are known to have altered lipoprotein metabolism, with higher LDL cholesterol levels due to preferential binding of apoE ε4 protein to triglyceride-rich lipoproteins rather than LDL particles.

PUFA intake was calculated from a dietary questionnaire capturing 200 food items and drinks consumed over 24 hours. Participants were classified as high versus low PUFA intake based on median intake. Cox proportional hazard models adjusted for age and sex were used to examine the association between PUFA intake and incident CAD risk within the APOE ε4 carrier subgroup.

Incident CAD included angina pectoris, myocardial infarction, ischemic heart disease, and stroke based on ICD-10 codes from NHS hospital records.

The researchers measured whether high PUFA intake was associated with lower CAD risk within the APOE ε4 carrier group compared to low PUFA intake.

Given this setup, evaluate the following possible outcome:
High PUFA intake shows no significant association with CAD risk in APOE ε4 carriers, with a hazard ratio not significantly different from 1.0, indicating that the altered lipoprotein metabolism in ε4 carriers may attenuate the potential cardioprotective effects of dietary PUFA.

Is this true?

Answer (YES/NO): NO